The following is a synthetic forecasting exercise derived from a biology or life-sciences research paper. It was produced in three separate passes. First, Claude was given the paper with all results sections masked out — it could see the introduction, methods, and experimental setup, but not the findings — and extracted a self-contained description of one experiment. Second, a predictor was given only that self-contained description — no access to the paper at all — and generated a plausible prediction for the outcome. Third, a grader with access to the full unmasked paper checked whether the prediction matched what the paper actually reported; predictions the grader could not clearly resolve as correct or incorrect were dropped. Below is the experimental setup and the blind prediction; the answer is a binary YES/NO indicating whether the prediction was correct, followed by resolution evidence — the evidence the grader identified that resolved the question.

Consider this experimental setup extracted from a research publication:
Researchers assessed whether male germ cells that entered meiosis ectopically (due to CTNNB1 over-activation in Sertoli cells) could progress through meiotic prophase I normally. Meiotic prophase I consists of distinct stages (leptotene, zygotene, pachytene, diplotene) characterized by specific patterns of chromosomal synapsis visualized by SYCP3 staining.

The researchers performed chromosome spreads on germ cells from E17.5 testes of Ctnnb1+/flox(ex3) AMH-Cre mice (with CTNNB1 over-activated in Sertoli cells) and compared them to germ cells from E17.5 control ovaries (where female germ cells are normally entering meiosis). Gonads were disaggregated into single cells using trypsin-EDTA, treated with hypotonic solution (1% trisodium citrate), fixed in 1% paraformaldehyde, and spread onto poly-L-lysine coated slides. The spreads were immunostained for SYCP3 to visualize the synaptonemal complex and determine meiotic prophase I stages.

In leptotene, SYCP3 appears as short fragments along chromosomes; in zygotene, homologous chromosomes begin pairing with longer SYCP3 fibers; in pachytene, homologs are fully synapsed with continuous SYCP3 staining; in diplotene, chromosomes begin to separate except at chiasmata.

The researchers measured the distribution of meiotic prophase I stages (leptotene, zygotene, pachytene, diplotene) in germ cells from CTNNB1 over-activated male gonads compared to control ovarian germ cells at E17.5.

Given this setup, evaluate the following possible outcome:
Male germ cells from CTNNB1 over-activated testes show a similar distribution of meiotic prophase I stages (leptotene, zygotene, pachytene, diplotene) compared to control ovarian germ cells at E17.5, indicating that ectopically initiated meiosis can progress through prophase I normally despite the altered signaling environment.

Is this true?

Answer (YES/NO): NO